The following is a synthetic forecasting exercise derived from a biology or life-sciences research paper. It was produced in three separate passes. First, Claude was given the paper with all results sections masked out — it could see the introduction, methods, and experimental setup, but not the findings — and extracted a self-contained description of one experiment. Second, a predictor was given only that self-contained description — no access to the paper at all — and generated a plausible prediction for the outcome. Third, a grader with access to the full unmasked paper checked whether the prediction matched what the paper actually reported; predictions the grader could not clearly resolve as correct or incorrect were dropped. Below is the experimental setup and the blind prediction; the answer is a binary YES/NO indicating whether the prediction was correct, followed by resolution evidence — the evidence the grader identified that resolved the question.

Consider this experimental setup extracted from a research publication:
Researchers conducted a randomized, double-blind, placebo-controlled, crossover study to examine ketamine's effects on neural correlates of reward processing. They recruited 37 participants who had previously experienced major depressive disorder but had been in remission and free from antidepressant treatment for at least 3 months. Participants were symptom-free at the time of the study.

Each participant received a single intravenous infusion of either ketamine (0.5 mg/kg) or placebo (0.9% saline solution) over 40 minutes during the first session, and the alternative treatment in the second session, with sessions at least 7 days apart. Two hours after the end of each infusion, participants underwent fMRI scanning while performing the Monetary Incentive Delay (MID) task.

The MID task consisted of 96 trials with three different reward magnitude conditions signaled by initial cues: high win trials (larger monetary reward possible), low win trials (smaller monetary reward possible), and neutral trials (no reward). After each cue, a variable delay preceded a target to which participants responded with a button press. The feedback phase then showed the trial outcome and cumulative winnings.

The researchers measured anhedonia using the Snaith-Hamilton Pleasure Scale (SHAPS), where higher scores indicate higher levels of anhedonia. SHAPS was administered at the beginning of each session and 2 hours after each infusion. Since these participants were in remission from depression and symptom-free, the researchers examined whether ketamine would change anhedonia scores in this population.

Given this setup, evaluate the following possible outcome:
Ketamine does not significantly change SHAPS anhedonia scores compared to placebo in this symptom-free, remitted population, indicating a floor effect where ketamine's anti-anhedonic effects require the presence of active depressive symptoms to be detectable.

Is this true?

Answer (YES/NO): YES